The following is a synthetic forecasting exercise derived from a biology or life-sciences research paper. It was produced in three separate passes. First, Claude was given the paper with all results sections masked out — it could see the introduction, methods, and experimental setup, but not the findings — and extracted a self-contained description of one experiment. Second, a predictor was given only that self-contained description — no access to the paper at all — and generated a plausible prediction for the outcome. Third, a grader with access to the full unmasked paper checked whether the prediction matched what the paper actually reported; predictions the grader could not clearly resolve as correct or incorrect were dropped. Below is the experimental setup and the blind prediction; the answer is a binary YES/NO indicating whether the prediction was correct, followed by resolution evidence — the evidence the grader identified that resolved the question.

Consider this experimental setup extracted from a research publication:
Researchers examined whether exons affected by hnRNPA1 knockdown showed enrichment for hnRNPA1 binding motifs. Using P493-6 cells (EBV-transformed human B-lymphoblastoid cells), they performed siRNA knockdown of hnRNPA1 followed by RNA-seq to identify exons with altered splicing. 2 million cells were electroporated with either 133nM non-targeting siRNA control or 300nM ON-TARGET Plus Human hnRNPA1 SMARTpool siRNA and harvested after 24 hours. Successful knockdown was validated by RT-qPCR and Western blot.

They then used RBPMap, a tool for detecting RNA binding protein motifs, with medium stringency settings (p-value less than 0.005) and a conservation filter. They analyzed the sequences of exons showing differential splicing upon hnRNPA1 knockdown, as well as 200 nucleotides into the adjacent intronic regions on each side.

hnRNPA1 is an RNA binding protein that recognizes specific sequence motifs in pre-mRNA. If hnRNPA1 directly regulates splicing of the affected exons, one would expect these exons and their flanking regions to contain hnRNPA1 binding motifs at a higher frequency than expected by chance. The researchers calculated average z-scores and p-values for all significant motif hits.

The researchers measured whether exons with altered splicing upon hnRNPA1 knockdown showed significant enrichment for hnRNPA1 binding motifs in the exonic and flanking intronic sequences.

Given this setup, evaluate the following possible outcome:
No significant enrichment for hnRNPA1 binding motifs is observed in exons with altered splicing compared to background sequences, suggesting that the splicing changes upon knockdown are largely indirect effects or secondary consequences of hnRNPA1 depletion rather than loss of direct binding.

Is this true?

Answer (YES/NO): NO